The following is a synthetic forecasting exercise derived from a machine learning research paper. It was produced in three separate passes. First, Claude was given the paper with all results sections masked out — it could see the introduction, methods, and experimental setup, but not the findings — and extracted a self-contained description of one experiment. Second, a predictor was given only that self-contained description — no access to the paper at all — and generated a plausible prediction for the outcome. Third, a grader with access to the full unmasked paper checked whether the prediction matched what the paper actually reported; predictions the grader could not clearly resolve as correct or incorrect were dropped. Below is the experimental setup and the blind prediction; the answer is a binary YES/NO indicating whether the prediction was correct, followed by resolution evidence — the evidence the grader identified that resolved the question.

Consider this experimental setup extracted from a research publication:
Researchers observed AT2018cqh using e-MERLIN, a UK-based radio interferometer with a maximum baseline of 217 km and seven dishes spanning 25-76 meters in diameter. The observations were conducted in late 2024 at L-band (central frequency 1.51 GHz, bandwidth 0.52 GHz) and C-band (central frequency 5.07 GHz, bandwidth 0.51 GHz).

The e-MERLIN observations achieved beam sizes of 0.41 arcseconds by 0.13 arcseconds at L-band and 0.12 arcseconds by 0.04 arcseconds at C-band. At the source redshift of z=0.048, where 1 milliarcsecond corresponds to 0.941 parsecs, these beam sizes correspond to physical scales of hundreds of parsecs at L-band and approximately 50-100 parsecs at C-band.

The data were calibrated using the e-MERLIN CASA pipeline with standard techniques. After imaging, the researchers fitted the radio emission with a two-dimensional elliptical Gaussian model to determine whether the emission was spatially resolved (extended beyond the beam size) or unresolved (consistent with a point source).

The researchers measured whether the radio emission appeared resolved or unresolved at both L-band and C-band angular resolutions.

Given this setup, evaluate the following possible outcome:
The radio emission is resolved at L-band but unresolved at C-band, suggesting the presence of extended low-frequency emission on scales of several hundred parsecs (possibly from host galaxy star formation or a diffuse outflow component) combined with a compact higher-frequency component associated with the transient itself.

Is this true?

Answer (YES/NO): NO